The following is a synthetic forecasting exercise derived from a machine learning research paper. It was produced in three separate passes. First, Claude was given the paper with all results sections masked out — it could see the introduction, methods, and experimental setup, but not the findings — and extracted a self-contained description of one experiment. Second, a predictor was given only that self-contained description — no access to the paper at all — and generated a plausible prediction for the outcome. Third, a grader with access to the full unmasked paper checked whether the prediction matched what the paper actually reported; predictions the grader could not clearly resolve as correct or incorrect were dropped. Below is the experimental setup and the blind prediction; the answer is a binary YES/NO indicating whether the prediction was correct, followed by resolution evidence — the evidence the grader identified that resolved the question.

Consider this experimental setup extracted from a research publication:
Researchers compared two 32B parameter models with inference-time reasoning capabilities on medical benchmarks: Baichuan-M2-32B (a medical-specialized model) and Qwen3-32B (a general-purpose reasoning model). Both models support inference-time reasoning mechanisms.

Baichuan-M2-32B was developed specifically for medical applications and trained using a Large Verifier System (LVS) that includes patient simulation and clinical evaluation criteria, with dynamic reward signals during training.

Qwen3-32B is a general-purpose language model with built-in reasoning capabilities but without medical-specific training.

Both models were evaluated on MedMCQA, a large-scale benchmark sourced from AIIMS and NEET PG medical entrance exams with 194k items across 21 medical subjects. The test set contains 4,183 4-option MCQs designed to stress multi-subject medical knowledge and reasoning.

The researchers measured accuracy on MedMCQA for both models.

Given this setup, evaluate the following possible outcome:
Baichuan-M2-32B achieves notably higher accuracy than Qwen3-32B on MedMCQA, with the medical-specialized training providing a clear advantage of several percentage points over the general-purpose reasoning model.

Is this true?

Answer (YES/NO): NO